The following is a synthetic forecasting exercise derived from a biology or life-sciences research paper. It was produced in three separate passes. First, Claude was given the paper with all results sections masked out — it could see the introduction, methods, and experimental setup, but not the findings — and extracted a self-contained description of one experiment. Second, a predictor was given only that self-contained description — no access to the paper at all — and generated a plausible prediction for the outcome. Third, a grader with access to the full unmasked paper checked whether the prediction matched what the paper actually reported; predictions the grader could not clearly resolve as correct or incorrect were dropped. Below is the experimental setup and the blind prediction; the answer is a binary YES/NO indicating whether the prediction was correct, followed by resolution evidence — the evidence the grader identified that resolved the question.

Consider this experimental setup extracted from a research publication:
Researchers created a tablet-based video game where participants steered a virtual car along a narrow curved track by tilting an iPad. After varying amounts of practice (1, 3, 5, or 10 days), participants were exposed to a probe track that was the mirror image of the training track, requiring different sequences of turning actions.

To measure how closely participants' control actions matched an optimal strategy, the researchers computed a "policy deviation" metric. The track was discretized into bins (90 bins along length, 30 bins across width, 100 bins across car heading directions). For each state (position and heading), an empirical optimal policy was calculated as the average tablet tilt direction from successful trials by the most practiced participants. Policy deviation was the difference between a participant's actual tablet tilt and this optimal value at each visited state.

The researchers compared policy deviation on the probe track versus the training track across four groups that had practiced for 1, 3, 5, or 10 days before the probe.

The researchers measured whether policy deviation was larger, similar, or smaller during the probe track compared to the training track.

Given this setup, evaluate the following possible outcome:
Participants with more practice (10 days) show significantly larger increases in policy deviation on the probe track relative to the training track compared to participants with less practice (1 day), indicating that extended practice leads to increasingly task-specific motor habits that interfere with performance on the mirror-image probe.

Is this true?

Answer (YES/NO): NO